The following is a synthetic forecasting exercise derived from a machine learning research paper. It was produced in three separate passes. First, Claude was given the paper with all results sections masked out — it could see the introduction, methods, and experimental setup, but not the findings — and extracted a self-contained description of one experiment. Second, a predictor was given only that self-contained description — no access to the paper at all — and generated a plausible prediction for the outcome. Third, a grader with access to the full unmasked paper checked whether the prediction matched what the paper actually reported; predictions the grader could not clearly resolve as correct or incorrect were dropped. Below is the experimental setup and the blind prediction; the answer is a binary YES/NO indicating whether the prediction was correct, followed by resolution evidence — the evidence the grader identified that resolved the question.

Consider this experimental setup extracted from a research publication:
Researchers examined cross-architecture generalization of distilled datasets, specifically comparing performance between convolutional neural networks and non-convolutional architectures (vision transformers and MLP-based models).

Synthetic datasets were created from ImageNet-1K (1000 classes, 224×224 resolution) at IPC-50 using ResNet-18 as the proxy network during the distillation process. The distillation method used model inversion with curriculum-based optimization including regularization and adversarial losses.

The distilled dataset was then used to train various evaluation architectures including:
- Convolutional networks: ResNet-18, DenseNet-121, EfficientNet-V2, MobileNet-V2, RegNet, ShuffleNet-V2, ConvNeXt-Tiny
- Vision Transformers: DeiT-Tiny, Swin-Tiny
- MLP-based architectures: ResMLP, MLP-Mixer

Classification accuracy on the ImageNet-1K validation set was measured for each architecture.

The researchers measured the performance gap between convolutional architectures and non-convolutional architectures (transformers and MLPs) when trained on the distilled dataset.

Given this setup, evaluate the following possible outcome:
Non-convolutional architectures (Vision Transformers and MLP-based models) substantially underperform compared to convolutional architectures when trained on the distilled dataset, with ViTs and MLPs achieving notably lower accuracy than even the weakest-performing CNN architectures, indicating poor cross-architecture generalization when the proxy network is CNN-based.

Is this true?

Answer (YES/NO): NO